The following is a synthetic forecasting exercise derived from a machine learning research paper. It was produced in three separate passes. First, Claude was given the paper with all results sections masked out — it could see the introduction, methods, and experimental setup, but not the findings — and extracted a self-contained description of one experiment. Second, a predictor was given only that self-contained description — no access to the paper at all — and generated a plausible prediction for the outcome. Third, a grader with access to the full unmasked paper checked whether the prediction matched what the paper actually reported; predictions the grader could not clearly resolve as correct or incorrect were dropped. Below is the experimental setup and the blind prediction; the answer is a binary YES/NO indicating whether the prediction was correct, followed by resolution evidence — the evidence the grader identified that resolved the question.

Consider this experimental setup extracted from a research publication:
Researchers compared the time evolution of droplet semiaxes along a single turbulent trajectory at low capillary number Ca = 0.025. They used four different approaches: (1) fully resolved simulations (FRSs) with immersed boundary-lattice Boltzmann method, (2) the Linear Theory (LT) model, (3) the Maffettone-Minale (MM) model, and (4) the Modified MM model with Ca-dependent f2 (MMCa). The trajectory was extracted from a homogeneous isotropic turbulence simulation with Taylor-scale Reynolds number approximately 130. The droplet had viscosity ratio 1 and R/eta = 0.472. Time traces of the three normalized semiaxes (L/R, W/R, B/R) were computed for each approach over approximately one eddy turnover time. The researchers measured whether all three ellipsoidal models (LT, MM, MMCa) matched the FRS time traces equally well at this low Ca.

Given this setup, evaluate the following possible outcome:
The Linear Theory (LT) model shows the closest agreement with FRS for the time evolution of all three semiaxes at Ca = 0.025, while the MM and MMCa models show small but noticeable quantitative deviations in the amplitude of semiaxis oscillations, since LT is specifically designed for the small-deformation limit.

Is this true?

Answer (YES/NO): NO